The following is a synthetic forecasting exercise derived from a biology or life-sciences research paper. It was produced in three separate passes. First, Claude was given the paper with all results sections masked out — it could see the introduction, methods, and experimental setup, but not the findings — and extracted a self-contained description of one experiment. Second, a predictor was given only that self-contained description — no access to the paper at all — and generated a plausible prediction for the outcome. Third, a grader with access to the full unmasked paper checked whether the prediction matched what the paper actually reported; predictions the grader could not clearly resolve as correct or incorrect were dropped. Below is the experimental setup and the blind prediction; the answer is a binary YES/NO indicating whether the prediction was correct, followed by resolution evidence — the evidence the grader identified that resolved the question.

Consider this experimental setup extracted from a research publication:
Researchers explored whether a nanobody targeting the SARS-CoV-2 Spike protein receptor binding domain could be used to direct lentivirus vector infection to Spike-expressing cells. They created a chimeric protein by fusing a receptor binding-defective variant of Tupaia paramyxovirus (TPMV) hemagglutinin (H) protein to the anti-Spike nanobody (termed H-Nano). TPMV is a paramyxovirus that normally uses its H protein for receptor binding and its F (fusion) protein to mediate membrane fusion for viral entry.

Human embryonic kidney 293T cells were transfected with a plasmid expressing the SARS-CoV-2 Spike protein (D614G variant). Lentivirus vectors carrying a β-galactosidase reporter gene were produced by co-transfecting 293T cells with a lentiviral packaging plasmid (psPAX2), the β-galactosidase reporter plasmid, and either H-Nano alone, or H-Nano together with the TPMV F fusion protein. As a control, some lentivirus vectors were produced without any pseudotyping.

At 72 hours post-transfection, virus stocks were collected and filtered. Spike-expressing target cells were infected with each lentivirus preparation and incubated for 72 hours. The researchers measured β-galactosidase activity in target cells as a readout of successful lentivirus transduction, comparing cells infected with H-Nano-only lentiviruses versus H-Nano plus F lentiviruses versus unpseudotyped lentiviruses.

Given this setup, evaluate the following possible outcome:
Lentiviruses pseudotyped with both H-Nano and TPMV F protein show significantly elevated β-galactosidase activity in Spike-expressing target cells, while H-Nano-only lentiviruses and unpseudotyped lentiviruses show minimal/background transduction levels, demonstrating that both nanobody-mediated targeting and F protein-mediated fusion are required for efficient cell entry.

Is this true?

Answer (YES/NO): NO